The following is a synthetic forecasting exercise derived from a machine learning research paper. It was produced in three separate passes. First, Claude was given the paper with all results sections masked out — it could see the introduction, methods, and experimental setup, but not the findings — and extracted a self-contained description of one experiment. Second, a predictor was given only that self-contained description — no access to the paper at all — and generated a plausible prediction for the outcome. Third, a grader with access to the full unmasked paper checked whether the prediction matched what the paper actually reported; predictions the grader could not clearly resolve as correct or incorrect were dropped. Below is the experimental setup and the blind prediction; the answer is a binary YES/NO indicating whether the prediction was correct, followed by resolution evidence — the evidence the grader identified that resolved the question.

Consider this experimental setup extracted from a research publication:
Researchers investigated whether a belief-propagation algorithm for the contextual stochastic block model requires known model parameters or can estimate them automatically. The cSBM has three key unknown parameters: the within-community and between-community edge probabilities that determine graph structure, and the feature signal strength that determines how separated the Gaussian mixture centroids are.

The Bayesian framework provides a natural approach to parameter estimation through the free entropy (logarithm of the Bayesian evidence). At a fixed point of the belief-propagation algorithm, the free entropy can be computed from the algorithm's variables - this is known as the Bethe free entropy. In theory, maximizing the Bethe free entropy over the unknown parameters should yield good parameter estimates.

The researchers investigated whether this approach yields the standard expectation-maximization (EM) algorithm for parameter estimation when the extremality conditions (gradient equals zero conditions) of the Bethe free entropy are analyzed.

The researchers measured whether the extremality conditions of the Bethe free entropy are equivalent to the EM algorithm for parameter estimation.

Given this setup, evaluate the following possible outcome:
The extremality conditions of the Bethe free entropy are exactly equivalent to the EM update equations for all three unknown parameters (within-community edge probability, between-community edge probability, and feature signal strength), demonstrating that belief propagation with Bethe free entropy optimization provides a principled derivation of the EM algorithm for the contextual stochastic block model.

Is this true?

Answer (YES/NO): YES